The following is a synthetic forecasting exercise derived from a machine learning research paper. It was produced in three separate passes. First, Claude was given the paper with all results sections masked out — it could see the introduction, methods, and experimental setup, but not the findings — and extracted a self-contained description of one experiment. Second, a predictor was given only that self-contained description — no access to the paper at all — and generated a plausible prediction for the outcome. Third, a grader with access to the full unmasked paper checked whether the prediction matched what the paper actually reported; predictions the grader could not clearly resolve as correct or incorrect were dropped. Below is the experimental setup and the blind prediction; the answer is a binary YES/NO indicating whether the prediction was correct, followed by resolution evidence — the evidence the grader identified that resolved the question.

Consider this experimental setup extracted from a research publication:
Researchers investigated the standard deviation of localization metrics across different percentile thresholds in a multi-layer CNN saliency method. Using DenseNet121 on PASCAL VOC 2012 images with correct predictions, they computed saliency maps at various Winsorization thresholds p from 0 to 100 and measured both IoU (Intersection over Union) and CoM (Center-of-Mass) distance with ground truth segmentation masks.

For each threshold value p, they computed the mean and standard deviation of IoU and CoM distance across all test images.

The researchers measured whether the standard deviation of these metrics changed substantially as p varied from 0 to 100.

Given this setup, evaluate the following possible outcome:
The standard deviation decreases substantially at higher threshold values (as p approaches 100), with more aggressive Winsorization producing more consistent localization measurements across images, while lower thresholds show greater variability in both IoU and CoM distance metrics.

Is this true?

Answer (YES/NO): NO